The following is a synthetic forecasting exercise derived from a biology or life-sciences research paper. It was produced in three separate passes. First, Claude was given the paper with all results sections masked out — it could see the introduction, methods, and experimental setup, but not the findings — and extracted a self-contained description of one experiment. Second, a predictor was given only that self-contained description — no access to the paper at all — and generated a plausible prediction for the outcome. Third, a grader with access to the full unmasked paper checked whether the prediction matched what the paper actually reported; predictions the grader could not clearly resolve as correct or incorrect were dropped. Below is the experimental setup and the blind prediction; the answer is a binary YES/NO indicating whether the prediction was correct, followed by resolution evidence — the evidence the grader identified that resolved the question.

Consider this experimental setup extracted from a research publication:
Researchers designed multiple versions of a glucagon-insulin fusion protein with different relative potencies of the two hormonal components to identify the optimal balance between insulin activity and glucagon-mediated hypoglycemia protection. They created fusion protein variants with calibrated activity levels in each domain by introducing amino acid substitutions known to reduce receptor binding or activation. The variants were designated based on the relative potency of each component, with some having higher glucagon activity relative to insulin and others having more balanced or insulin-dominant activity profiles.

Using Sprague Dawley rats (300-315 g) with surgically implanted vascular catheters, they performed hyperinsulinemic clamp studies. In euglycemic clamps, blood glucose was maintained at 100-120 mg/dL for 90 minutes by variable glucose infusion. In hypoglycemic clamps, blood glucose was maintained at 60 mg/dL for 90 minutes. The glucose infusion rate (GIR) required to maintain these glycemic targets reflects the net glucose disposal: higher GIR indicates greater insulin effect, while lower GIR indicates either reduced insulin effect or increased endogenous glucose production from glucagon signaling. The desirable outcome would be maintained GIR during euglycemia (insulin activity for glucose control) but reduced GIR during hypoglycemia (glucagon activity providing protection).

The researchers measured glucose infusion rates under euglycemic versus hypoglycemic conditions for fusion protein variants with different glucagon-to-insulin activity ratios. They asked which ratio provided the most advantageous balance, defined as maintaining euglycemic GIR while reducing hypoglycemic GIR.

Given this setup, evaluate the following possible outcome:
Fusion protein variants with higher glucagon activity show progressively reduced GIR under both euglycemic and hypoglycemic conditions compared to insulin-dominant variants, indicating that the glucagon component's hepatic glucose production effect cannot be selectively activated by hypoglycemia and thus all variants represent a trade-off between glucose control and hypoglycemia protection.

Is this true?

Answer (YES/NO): NO